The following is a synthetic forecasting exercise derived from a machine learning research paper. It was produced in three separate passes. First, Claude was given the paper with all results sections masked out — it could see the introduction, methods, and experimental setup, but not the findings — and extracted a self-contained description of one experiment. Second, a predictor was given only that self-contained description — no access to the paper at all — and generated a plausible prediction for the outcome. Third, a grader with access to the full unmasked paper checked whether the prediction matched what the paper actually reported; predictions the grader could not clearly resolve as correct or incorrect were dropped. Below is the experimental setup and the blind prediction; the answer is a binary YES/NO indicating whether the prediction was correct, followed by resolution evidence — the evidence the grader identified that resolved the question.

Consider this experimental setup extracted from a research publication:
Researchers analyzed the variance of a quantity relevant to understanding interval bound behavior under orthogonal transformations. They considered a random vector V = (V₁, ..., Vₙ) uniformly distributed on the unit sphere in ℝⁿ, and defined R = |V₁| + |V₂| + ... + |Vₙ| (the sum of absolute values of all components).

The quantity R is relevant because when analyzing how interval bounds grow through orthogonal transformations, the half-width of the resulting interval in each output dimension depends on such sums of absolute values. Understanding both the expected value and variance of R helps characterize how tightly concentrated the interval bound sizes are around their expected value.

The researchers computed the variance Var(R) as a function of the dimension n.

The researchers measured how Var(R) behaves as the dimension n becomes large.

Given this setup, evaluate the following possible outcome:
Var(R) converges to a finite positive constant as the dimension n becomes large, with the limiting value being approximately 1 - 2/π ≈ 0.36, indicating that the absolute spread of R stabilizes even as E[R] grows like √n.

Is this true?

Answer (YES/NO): NO